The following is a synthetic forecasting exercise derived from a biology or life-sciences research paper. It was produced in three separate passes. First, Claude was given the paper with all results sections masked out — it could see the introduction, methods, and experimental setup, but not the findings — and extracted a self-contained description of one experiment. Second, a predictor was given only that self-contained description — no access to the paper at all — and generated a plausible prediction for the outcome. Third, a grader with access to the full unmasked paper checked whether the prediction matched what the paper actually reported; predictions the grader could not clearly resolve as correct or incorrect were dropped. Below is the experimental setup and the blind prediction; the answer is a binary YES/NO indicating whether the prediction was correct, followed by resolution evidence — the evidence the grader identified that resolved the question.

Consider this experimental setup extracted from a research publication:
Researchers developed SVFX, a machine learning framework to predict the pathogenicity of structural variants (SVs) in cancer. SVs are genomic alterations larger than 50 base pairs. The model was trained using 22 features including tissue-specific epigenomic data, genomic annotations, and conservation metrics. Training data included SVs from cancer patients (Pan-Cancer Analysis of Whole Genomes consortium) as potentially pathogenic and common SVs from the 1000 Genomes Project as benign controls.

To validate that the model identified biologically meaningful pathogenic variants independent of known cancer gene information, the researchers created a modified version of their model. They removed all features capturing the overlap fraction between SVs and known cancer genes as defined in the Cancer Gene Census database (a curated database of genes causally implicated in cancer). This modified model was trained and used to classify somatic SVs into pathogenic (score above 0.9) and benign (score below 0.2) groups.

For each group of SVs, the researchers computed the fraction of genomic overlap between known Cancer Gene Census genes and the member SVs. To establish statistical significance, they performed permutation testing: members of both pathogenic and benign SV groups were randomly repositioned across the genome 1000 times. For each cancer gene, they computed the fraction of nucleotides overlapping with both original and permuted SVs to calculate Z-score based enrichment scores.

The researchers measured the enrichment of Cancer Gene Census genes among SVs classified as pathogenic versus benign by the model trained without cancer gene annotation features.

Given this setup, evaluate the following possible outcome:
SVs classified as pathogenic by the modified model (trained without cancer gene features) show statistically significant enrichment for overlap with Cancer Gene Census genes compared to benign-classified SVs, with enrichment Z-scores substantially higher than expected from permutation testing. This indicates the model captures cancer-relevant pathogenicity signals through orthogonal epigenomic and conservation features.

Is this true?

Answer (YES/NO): YES